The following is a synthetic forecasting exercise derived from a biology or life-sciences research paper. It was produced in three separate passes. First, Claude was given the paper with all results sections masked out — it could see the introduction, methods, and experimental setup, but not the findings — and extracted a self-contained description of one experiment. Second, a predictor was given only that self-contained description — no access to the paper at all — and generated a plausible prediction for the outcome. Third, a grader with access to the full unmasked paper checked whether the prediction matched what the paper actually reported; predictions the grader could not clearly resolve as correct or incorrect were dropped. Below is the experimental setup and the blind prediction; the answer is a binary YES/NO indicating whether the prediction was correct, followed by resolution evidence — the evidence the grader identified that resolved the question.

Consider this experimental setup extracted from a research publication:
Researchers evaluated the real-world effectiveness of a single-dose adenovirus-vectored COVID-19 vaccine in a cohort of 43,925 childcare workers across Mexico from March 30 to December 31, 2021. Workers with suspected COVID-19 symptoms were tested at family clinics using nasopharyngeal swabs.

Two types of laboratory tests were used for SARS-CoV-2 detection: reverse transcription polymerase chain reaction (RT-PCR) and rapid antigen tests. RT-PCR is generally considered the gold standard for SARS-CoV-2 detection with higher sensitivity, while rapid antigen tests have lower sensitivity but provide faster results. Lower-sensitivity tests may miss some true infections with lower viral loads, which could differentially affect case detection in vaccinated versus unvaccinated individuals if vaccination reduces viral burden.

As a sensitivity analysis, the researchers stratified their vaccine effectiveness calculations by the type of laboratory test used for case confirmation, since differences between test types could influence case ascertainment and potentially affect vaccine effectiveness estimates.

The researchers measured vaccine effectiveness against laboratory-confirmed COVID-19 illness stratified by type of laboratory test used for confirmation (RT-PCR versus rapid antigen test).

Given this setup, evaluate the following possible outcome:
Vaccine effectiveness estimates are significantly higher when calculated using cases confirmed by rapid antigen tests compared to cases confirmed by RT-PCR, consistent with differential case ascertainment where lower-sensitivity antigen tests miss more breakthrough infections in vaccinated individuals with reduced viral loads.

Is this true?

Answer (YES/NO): NO